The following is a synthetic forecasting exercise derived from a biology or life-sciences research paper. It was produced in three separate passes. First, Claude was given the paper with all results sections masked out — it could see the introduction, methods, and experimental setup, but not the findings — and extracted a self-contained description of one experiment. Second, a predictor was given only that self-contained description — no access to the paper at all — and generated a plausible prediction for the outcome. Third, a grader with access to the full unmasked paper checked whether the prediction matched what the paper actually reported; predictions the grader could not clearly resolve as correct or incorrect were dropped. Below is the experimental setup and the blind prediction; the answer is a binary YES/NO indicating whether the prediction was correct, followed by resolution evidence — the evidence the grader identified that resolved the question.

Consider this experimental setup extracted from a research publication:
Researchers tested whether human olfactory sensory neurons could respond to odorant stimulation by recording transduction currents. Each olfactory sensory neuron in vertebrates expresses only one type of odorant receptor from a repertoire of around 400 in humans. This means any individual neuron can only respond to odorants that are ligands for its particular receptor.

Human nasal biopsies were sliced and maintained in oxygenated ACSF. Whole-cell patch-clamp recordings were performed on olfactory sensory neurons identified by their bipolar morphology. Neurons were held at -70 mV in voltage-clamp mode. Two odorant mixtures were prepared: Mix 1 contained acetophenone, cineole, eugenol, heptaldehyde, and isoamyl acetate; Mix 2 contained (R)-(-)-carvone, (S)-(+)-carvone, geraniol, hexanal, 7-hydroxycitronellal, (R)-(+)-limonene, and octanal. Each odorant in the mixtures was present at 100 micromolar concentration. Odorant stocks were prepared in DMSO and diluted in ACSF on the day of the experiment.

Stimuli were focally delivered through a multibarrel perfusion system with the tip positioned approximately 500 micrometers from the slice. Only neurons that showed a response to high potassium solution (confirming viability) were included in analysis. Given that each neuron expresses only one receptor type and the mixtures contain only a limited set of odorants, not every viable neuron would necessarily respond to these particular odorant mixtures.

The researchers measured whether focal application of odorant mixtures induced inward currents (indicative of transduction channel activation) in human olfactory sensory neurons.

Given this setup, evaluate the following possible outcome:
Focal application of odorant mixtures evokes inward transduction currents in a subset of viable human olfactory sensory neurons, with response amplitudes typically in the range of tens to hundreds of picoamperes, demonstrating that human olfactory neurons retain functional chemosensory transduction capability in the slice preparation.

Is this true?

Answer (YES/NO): YES